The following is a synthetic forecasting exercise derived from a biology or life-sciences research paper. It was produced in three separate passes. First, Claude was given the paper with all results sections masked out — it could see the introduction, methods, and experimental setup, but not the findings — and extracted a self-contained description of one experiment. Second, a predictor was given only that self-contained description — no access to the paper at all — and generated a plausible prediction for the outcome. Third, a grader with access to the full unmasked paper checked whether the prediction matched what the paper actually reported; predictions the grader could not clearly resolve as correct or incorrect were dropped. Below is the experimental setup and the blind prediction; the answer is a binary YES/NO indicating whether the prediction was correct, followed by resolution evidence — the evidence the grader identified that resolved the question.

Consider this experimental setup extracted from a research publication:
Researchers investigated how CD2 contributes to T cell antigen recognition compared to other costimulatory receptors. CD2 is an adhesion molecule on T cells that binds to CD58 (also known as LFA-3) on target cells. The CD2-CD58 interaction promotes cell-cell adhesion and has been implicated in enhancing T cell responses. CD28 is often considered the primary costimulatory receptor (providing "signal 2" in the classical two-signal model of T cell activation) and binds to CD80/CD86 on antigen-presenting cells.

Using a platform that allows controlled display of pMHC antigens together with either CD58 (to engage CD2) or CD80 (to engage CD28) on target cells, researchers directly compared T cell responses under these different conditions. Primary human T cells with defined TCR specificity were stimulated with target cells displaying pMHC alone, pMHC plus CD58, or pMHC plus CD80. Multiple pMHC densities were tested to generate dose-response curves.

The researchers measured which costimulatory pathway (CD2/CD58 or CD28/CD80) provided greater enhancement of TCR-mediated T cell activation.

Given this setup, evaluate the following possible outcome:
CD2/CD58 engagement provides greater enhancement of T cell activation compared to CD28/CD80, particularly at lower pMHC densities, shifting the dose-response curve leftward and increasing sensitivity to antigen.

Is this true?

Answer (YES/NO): YES